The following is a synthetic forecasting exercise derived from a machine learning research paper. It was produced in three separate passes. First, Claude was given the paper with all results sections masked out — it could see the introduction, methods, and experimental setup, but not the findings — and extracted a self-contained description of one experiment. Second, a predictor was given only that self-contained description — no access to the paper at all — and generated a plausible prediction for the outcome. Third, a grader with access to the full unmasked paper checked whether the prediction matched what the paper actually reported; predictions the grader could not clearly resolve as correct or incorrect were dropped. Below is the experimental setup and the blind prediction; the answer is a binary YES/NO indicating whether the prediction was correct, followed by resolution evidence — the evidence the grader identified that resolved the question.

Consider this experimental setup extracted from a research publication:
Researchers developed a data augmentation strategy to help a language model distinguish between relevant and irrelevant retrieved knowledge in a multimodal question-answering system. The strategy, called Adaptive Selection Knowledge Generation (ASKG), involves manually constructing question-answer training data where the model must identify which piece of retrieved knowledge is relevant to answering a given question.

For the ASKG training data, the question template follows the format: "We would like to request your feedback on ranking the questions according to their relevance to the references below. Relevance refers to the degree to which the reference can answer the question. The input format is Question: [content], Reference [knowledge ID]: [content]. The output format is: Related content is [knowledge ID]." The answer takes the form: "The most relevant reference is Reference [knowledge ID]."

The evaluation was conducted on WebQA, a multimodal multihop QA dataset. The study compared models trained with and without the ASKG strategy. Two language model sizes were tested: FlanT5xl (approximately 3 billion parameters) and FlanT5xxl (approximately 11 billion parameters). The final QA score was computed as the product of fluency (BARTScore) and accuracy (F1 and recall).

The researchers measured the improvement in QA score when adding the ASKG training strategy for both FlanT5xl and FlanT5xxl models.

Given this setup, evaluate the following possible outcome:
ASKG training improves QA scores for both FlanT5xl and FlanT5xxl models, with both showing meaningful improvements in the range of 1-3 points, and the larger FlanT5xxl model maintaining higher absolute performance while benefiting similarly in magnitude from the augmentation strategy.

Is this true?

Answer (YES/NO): NO